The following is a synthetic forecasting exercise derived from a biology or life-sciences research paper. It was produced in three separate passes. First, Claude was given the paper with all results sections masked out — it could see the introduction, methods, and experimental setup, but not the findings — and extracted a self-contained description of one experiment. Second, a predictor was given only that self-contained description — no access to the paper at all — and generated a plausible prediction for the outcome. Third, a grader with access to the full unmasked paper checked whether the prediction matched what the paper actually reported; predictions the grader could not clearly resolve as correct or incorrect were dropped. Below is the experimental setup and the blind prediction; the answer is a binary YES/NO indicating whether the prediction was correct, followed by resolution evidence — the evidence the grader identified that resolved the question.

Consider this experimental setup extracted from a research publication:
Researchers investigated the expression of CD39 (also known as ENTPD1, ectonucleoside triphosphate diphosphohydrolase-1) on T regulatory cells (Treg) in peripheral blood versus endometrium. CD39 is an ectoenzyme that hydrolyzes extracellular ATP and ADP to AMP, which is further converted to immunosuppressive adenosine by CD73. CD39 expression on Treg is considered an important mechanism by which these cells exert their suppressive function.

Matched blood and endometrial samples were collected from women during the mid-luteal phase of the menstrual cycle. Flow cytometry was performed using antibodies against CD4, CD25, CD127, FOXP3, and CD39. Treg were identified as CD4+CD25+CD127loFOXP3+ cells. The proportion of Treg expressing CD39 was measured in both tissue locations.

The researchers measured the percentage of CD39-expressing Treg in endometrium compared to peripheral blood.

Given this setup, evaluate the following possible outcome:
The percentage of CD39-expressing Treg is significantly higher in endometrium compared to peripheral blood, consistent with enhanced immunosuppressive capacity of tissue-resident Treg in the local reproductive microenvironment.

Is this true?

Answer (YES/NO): YES